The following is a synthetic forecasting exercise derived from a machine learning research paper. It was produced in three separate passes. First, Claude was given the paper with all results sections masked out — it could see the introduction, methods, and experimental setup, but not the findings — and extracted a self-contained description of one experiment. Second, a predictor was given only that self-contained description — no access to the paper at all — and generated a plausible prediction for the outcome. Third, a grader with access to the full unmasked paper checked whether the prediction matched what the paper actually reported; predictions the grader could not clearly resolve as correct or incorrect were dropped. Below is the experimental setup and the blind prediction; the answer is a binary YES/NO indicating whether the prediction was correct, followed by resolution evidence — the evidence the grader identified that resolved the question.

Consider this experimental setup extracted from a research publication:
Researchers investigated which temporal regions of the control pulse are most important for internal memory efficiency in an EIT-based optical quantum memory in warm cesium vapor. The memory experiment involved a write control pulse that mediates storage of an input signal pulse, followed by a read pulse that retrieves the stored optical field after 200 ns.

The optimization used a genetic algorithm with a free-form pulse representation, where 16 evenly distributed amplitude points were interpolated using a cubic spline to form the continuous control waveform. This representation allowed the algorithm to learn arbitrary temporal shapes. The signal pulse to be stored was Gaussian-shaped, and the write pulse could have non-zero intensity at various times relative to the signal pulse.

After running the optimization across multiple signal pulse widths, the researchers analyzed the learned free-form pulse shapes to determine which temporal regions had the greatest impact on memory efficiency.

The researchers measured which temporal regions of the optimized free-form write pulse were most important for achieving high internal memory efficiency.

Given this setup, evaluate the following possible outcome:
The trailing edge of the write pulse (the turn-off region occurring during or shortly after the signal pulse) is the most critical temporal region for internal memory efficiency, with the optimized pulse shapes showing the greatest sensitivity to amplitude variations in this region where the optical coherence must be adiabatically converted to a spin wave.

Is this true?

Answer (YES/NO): YES